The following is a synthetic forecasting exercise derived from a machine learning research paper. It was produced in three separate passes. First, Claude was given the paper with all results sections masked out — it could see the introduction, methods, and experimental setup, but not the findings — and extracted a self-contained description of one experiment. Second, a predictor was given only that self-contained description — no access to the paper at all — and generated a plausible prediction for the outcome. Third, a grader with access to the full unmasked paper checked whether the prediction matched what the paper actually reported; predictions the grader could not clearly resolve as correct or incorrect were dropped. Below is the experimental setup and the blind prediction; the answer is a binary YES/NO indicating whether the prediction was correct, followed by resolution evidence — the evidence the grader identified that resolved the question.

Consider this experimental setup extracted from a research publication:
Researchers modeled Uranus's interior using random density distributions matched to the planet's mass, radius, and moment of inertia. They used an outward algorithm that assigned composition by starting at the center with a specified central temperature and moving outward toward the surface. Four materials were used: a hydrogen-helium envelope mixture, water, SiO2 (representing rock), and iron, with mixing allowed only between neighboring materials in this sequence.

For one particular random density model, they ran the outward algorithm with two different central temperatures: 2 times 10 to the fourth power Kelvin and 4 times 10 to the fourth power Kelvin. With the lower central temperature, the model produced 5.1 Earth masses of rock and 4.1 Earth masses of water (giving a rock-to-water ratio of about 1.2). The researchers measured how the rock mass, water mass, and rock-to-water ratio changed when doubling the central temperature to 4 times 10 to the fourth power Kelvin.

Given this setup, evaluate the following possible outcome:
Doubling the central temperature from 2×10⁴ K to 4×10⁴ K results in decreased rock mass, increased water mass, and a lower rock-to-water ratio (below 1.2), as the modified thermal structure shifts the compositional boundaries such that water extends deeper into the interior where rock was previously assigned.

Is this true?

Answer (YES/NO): NO